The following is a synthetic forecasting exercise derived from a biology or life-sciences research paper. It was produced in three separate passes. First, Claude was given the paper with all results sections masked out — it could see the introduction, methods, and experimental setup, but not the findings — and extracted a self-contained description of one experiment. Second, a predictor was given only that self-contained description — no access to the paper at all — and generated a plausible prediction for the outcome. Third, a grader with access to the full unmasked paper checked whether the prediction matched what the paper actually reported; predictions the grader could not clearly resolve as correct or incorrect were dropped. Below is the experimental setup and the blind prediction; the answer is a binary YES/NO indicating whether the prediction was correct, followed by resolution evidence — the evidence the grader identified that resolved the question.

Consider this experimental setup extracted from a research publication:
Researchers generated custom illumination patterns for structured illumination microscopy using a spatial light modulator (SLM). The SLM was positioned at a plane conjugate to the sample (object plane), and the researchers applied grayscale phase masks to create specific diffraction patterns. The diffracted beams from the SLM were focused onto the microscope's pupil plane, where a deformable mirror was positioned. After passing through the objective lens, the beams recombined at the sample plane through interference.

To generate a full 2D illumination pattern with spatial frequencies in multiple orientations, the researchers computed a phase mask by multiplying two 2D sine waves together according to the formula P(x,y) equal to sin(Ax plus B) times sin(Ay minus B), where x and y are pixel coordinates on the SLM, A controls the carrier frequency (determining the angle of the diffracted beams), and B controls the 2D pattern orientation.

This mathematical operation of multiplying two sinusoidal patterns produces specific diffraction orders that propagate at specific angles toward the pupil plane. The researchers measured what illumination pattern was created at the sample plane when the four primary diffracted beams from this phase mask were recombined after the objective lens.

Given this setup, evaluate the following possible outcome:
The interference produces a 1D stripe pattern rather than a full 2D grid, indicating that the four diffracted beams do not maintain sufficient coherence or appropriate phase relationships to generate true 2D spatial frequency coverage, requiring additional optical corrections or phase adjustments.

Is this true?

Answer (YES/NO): NO